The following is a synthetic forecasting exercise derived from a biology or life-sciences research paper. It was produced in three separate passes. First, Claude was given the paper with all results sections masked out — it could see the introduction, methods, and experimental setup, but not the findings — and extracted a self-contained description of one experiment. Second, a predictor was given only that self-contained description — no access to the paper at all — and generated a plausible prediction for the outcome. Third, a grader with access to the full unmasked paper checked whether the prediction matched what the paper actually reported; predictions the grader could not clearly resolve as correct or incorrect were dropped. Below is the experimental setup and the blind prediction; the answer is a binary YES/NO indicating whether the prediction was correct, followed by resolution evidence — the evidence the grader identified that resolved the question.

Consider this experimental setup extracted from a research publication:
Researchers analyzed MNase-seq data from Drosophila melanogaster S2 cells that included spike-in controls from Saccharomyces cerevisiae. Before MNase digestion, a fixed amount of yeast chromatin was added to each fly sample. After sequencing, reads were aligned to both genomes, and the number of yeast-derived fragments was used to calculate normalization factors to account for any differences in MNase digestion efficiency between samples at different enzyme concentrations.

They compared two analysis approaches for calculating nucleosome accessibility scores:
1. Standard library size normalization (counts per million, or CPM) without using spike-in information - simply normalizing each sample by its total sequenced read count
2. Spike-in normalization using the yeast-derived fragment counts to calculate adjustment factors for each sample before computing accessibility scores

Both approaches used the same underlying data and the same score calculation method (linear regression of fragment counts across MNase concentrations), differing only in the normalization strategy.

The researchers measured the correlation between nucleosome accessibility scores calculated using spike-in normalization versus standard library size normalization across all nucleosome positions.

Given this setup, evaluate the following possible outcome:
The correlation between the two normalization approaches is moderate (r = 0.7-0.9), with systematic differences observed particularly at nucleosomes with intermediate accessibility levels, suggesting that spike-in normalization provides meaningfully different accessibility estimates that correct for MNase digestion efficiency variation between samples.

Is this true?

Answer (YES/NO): NO